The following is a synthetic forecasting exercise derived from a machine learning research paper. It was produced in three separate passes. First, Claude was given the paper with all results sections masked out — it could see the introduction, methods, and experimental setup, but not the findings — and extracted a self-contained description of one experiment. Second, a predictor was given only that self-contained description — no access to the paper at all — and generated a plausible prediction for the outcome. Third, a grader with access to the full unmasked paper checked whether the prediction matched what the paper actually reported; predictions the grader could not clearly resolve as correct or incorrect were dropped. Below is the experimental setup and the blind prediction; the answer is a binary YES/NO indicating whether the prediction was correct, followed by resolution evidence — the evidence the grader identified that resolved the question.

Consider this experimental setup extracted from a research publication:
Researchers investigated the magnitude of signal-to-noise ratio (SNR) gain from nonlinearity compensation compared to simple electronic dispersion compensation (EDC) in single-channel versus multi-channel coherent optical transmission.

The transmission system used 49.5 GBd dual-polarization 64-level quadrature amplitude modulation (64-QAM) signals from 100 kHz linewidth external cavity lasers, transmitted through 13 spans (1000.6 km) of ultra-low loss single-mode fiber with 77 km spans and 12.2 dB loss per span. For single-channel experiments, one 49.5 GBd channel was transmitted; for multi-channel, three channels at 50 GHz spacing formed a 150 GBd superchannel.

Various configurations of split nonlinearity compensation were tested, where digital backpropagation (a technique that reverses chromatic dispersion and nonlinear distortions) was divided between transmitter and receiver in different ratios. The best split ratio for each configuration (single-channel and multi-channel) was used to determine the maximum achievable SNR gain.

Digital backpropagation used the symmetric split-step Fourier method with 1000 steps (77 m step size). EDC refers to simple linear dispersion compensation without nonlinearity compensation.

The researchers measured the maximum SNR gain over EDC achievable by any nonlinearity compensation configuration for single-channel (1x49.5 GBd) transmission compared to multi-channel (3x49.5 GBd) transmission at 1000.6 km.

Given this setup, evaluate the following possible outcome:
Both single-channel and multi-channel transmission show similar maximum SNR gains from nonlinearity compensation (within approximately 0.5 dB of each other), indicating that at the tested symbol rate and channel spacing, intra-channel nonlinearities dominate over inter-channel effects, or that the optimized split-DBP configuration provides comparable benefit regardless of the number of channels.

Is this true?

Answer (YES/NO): NO